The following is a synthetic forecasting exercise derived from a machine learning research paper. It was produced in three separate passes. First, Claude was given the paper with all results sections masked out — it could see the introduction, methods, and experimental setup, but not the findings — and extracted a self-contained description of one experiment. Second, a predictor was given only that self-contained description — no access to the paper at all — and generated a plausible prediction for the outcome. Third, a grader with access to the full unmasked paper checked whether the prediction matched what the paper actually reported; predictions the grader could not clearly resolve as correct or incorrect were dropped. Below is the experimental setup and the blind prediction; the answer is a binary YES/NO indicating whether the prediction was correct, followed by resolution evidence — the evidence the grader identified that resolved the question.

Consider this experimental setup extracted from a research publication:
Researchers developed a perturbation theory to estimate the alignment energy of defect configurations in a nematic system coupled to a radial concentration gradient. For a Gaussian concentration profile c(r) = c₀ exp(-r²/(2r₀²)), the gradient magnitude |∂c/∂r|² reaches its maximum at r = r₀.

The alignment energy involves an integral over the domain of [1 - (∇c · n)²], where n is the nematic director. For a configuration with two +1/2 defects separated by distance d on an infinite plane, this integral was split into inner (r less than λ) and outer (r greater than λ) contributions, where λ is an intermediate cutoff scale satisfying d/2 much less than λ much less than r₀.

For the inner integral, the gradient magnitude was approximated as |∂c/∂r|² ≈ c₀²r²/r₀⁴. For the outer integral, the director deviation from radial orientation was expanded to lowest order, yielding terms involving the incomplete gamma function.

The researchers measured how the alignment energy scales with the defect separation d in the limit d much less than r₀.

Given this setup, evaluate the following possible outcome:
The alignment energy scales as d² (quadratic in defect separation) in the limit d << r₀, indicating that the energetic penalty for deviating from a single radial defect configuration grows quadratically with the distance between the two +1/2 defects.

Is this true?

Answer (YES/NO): NO